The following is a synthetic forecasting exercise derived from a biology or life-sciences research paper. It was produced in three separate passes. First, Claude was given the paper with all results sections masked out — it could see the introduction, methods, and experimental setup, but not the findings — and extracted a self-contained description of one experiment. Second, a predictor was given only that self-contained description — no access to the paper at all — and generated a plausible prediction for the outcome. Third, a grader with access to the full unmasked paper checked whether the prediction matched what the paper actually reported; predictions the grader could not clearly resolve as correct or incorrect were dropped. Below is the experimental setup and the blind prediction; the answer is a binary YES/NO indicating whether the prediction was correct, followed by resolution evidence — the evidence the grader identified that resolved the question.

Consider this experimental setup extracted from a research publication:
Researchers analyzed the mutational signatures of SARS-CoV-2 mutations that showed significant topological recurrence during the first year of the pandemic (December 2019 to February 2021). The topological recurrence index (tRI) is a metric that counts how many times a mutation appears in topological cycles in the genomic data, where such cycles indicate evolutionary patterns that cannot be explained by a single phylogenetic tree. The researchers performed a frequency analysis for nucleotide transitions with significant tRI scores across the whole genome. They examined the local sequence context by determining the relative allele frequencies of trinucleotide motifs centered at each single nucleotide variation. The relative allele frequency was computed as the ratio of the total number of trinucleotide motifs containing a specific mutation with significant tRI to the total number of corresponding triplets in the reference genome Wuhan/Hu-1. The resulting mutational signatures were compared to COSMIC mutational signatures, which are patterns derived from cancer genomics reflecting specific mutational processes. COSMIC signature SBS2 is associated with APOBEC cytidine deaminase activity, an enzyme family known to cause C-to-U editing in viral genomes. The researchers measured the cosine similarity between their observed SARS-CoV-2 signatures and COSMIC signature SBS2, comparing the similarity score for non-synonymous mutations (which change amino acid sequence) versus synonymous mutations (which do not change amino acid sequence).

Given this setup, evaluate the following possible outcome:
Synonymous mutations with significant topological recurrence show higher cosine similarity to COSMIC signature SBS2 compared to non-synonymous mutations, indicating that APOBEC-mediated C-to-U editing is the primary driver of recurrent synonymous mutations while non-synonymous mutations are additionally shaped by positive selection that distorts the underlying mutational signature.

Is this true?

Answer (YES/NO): YES